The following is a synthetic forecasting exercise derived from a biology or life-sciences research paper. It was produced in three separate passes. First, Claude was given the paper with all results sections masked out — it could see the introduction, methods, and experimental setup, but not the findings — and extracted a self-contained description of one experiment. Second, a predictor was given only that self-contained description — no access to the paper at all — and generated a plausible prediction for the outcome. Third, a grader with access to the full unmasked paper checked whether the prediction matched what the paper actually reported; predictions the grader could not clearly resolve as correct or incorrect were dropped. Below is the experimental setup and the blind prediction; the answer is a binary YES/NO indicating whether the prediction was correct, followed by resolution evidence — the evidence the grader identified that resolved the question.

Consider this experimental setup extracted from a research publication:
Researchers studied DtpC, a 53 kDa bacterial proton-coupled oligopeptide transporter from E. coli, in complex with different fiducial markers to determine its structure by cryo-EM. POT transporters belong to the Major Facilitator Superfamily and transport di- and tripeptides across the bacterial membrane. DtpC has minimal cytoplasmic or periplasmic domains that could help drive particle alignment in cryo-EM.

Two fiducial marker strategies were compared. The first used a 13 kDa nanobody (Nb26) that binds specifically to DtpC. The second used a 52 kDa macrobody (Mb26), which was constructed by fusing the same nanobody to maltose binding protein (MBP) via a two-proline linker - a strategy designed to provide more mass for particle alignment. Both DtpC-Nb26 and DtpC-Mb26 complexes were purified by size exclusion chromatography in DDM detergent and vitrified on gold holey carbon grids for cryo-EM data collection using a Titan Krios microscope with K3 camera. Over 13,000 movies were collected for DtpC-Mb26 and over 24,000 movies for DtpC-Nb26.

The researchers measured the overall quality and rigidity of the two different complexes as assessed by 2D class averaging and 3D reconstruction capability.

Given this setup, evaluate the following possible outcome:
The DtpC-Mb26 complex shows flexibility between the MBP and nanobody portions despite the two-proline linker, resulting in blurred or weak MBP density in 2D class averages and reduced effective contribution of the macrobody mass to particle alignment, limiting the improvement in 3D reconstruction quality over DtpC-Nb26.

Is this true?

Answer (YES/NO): NO